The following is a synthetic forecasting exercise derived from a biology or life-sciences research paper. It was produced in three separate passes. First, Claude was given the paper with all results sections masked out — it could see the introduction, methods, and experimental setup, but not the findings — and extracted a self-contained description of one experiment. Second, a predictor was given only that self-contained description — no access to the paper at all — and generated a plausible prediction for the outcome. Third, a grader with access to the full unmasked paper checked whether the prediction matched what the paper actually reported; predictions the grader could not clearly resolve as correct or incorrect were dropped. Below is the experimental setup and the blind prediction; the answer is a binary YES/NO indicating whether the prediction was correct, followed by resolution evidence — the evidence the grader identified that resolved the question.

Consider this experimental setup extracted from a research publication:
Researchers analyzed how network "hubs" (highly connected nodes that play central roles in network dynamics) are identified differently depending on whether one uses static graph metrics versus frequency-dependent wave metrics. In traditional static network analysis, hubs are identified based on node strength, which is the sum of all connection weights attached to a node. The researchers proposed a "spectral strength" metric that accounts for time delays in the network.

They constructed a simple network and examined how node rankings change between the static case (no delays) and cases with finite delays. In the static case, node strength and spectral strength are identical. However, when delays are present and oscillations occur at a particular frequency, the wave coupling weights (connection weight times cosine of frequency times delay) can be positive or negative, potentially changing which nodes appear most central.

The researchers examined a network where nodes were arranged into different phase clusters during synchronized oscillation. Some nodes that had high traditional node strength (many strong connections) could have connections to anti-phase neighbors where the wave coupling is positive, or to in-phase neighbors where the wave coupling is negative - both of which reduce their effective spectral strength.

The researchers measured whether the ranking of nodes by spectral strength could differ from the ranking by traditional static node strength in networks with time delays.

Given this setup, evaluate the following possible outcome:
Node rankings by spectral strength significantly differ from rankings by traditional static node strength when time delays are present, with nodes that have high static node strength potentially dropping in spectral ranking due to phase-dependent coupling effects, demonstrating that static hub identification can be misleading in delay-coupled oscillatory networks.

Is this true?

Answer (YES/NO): YES